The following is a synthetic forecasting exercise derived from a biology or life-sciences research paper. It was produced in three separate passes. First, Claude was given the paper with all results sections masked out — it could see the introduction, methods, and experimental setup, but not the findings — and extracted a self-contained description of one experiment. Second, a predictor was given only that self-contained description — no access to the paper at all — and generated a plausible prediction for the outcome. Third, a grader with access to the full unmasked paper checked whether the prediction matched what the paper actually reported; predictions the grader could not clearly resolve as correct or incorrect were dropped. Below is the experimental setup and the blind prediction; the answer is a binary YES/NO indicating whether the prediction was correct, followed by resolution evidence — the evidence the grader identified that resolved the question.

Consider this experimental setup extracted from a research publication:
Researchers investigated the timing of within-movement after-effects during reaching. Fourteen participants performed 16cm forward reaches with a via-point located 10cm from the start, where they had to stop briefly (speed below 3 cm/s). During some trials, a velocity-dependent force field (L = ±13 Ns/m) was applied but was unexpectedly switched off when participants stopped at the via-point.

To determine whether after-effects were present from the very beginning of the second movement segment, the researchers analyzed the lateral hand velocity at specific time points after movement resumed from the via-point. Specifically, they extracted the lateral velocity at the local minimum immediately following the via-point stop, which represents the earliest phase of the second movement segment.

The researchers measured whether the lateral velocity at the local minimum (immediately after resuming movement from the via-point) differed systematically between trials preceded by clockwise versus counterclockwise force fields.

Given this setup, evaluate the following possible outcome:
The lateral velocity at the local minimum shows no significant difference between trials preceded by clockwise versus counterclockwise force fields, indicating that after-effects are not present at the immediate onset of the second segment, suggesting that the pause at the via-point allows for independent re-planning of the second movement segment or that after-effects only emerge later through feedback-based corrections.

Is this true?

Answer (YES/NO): YES